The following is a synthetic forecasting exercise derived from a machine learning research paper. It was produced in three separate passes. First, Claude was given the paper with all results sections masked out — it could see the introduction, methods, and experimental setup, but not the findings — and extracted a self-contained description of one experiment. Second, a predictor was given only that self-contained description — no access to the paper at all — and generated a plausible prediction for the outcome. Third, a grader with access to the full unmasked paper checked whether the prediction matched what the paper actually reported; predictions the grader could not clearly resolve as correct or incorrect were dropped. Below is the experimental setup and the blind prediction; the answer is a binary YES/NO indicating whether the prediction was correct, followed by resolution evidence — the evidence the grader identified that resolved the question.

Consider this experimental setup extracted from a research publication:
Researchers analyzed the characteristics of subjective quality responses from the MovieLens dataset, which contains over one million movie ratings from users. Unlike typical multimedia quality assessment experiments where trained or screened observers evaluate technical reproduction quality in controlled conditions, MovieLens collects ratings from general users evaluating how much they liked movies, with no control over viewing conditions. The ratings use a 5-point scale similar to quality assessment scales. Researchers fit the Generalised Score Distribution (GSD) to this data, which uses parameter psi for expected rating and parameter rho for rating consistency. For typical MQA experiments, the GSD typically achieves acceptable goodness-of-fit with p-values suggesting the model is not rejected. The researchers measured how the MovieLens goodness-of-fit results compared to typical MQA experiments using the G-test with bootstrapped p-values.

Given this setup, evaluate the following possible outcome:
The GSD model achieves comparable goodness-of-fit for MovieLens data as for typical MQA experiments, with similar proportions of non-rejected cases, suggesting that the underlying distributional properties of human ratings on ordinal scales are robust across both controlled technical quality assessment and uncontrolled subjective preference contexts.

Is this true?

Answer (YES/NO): NO